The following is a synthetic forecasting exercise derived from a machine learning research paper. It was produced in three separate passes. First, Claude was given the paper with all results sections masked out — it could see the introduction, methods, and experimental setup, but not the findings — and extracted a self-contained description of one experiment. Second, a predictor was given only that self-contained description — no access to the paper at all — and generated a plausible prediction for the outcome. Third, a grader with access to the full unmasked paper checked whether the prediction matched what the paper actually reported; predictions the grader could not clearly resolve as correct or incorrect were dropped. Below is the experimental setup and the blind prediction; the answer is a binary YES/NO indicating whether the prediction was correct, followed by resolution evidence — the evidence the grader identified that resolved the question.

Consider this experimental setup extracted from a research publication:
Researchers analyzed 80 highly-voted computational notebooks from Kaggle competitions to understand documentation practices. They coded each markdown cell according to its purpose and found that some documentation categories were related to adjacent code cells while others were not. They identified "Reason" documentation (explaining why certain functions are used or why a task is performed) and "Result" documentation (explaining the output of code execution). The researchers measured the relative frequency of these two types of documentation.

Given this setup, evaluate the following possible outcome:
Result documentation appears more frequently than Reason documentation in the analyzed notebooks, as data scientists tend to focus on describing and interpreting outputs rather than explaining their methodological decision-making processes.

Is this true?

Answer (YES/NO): YES